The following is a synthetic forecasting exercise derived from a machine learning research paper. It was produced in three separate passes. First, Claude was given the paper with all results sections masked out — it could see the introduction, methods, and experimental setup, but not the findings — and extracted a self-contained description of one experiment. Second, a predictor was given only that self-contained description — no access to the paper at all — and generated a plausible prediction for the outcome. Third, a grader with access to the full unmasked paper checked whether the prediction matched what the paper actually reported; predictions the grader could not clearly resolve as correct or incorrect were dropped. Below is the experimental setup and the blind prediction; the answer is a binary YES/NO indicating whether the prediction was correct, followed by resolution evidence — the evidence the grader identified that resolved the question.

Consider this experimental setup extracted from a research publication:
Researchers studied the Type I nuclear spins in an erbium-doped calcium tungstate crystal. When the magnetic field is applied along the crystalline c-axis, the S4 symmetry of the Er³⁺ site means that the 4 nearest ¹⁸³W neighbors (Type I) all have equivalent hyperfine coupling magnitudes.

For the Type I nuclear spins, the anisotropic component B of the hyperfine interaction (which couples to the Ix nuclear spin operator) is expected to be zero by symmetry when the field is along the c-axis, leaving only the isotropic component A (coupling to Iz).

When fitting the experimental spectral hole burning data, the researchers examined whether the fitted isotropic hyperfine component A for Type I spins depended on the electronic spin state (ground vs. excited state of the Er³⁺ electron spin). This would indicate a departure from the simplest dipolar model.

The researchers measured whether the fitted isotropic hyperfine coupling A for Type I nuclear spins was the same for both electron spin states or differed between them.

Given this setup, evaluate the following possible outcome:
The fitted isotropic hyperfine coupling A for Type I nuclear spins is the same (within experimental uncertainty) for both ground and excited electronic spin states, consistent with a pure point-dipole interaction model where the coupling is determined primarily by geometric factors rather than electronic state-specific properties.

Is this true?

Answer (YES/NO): NO